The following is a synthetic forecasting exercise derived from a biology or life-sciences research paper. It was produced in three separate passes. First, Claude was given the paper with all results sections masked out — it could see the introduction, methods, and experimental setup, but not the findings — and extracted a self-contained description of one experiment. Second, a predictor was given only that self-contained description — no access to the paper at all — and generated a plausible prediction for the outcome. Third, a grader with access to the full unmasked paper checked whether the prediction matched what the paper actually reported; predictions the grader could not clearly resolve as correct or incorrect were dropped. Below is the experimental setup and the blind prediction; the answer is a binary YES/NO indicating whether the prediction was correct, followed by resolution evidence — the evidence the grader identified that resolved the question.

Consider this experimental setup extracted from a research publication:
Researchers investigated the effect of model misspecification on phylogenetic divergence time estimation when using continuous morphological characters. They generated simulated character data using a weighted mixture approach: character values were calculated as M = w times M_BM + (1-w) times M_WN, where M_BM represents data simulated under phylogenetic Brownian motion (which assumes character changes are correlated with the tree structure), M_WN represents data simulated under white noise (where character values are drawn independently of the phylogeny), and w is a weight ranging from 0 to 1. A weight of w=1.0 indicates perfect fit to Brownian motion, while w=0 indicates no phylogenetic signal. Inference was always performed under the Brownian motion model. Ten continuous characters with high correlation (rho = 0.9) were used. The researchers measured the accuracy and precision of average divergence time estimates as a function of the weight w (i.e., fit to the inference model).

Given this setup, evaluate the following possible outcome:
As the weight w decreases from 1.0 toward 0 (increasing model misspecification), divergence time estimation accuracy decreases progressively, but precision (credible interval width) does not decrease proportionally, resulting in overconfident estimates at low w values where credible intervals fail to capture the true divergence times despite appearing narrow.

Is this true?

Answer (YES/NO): NO